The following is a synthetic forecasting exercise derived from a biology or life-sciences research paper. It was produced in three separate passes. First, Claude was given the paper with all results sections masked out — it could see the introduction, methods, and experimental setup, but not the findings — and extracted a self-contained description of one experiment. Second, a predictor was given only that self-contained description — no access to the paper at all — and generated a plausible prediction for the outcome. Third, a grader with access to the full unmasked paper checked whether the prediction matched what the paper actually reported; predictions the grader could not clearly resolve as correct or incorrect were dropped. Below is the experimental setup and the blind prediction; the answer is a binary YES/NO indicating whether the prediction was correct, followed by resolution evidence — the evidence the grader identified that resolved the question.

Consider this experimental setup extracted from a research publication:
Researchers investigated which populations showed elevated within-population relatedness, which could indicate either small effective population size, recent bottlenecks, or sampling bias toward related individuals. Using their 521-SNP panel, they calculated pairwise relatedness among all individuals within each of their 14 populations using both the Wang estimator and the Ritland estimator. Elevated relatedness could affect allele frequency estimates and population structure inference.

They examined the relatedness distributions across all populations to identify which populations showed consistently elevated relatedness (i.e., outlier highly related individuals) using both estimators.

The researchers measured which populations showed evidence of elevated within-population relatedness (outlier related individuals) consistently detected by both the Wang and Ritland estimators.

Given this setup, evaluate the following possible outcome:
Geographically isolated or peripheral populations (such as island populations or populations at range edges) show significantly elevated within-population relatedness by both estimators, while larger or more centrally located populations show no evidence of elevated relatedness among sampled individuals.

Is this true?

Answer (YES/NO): NO